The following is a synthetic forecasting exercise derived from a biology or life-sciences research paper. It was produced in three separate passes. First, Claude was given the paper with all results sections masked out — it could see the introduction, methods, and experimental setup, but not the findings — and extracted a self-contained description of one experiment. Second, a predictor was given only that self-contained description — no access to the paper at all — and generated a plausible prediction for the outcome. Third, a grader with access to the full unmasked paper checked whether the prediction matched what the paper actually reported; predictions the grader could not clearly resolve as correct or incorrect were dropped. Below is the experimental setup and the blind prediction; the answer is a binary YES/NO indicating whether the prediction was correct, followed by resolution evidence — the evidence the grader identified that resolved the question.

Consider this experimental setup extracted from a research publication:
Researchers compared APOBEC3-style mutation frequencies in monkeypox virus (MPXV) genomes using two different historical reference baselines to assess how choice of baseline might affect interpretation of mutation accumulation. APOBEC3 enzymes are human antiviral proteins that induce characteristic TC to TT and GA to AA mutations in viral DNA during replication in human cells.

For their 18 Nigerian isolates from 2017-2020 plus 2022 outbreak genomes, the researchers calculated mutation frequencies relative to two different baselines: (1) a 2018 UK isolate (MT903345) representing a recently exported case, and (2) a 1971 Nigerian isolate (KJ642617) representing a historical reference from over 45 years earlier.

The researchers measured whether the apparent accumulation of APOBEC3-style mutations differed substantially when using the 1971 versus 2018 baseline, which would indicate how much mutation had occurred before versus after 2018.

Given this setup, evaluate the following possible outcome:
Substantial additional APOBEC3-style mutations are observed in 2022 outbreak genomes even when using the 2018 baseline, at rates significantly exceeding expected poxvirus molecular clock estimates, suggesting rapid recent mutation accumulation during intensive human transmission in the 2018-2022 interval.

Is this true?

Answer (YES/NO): NO